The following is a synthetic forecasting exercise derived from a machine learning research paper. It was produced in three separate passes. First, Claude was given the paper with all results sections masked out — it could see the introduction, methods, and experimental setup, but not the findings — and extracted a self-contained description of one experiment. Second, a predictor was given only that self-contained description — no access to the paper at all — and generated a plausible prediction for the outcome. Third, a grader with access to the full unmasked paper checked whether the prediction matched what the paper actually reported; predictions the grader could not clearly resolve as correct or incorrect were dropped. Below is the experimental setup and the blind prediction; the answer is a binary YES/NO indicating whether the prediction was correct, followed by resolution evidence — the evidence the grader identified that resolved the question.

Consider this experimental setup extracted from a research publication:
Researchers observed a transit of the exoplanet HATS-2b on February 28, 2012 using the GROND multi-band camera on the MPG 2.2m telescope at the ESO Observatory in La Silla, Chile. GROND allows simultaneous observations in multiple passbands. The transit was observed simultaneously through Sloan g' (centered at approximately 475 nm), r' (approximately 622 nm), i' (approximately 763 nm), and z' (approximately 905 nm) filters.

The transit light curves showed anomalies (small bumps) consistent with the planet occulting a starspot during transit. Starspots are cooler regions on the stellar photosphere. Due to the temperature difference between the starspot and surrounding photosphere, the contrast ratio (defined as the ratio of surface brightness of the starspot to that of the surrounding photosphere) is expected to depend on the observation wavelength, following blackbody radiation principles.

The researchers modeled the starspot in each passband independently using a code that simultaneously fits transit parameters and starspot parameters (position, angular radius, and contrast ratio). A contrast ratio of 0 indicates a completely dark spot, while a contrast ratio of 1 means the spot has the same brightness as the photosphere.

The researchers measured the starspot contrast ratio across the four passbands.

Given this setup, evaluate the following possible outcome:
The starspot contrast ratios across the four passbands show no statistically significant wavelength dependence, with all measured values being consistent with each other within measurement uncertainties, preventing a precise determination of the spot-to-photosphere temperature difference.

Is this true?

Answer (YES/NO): NO